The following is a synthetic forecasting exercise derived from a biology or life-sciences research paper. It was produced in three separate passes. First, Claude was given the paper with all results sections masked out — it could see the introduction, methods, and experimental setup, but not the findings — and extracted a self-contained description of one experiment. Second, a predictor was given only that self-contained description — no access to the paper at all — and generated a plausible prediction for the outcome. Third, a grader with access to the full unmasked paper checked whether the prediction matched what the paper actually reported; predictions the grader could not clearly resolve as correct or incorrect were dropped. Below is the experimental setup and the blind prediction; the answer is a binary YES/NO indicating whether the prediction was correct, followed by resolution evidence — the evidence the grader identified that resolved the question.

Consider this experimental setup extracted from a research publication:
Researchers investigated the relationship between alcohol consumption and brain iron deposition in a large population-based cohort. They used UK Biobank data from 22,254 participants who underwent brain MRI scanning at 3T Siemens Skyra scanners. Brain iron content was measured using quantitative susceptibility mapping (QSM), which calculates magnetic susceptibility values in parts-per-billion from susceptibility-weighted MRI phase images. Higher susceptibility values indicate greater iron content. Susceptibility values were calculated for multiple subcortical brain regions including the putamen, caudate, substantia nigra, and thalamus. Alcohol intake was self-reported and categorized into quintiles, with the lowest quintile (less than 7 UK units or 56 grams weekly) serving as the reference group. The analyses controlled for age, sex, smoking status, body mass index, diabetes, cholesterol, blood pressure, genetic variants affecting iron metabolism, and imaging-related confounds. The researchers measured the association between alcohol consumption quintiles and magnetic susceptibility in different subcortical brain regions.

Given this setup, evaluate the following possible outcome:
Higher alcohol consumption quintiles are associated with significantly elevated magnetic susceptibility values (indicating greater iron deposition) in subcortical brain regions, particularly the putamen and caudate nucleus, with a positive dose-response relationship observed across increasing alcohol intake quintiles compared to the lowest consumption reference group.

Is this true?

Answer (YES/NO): YES